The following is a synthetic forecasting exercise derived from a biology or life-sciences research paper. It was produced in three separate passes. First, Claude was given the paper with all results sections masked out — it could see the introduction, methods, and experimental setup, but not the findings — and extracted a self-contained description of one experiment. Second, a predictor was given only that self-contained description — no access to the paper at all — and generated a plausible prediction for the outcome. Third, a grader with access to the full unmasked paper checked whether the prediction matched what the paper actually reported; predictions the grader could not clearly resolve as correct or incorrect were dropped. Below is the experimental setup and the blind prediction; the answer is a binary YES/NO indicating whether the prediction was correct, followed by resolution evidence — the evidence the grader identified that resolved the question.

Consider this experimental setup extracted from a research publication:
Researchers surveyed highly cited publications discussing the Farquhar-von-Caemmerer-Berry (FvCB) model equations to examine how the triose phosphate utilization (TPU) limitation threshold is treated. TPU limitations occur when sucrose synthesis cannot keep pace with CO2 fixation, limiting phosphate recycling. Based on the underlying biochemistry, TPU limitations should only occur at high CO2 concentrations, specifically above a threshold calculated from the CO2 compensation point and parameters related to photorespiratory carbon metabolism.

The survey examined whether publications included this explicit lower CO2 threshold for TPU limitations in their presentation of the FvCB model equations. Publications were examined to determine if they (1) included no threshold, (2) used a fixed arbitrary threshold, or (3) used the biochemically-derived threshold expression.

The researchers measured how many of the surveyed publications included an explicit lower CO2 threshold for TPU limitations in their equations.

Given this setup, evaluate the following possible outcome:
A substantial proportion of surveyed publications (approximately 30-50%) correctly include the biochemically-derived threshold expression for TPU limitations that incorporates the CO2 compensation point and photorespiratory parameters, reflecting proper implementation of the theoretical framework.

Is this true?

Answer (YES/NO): NO